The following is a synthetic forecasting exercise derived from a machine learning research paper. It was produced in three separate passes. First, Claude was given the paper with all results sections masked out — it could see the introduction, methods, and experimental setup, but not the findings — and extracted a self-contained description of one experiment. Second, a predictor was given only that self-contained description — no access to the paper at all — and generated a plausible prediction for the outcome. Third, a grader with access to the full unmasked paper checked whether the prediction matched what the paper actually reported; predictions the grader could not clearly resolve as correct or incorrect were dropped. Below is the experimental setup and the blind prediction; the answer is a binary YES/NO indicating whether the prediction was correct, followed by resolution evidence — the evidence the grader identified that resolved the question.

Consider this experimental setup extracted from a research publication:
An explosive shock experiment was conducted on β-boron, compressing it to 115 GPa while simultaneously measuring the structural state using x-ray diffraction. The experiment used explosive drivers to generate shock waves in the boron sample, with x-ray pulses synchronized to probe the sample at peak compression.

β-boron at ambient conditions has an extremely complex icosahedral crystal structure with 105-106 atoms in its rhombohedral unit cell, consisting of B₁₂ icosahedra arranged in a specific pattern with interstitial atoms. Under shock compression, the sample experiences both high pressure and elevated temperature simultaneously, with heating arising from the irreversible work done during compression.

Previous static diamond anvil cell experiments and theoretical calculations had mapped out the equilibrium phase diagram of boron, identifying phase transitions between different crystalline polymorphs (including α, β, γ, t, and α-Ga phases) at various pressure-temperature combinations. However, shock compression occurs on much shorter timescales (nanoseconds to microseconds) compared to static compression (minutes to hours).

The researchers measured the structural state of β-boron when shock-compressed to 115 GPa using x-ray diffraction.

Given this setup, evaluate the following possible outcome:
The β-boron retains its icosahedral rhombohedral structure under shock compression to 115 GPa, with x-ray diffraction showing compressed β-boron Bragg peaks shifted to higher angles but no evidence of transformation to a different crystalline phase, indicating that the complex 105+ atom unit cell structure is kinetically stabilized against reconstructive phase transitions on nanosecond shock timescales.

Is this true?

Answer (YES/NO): NO